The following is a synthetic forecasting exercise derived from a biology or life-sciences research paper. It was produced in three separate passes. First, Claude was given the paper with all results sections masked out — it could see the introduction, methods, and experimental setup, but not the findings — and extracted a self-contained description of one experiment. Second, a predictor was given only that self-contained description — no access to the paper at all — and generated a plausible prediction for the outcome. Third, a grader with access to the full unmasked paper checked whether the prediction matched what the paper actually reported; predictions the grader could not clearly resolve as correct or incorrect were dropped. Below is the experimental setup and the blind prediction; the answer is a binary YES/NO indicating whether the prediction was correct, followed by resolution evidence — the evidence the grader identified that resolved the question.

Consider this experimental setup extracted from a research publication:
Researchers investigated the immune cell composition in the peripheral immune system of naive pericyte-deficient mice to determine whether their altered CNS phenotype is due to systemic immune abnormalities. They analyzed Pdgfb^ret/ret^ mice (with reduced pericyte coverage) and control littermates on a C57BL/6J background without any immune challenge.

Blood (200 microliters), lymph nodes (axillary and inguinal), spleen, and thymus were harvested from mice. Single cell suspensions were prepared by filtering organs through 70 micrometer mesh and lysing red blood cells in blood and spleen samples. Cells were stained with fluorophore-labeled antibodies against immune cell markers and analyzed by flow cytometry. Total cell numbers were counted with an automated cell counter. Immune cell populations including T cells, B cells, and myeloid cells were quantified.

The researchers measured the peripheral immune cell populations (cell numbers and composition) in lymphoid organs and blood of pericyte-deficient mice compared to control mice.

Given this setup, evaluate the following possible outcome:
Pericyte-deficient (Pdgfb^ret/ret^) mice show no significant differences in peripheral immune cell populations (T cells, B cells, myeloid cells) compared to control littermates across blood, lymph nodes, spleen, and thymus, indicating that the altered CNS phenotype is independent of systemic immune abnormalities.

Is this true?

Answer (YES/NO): NO